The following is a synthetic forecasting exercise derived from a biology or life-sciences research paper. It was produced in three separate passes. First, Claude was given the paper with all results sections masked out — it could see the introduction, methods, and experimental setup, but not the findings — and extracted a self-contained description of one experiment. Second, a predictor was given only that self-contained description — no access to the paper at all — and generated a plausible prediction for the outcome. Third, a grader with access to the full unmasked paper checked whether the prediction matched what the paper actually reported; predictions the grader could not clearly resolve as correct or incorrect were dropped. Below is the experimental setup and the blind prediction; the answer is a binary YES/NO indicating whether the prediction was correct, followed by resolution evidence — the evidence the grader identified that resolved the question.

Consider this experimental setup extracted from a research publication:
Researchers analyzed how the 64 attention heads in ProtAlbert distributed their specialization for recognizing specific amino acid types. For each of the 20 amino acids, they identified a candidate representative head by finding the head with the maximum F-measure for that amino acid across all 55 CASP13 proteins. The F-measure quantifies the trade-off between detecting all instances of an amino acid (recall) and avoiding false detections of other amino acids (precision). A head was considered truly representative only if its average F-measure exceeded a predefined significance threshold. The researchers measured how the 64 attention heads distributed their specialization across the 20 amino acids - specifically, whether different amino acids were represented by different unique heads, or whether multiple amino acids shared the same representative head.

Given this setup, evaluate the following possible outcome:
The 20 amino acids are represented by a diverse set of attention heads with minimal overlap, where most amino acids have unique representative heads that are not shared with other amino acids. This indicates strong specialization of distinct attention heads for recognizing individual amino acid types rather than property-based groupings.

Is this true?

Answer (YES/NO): NO